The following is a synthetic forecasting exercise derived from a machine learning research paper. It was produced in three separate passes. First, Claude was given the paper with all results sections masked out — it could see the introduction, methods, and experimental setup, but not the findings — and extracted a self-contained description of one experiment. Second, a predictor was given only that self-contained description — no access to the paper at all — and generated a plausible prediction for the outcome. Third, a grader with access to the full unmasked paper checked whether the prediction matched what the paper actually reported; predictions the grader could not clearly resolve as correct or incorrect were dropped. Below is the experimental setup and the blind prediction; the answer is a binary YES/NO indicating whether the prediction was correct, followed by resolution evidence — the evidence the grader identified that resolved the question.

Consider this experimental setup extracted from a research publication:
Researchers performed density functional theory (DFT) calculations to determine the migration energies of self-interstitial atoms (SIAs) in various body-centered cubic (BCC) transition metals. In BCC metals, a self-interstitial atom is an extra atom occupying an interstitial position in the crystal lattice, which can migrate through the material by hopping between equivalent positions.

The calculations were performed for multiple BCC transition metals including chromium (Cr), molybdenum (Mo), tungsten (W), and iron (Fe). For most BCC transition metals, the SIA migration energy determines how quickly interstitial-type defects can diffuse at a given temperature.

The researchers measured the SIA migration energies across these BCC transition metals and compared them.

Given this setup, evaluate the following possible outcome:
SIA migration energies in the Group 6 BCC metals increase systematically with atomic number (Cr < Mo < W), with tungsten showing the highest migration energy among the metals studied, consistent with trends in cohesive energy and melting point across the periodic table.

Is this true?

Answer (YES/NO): NO